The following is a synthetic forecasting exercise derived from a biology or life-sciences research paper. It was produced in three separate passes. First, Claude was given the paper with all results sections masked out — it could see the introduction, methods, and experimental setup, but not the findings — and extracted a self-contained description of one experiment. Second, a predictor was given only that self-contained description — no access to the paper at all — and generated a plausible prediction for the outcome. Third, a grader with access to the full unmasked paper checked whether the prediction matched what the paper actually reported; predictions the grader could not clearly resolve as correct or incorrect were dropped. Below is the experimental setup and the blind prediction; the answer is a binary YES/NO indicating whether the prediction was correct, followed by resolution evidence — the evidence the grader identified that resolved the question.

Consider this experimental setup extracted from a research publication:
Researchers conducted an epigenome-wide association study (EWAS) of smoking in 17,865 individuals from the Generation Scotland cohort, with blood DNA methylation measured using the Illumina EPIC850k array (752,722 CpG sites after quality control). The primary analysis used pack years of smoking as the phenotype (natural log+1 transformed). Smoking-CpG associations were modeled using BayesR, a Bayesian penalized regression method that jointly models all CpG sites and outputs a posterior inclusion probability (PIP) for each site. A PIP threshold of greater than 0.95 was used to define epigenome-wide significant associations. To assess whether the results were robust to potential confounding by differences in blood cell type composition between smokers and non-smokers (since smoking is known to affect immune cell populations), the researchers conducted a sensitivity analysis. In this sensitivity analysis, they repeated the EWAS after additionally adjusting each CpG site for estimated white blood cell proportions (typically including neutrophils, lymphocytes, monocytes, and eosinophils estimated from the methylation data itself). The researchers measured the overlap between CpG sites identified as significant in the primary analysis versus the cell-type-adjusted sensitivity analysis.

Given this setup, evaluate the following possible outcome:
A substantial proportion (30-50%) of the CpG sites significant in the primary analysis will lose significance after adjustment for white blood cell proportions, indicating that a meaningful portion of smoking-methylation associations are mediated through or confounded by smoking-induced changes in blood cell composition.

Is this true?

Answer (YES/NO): NO